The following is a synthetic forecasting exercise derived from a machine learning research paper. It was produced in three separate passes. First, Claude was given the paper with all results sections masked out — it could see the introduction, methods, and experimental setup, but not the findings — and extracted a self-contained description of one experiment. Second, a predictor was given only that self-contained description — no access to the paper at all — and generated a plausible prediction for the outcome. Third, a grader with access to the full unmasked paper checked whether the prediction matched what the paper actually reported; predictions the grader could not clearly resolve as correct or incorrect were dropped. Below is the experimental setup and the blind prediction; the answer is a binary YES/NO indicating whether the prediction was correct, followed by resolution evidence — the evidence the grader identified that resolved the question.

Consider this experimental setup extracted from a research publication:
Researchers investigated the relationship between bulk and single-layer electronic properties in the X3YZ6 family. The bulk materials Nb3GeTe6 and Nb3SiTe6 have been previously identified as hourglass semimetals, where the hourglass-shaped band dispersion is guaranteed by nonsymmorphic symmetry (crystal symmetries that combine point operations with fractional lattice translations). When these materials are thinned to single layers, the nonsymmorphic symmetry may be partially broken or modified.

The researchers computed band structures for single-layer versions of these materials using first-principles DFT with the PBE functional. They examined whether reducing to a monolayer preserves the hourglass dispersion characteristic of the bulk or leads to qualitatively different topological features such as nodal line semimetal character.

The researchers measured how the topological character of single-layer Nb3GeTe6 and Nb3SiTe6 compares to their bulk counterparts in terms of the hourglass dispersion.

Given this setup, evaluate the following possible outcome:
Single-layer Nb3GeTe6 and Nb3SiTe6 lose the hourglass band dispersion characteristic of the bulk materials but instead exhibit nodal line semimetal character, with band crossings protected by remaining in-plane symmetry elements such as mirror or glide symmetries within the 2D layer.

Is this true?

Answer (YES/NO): YES